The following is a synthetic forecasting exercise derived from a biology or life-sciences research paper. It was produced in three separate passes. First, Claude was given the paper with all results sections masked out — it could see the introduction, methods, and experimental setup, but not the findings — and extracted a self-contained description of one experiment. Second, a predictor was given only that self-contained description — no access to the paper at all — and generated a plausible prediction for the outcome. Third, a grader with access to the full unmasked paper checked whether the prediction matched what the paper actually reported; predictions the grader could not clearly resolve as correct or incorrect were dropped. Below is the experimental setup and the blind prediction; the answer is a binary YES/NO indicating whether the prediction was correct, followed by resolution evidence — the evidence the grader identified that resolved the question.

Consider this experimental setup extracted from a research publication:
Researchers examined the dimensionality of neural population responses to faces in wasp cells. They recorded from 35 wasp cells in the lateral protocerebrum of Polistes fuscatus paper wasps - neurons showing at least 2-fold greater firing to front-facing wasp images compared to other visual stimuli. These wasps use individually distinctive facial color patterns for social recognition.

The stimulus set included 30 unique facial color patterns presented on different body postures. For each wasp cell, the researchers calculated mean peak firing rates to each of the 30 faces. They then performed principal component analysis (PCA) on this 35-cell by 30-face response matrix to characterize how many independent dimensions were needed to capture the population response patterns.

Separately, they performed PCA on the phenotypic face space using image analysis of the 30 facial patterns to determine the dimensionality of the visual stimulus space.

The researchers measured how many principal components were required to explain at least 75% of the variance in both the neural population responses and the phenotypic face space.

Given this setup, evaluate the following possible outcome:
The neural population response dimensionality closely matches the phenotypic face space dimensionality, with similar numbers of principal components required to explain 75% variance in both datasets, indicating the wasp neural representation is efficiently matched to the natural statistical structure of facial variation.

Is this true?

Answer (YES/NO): YES